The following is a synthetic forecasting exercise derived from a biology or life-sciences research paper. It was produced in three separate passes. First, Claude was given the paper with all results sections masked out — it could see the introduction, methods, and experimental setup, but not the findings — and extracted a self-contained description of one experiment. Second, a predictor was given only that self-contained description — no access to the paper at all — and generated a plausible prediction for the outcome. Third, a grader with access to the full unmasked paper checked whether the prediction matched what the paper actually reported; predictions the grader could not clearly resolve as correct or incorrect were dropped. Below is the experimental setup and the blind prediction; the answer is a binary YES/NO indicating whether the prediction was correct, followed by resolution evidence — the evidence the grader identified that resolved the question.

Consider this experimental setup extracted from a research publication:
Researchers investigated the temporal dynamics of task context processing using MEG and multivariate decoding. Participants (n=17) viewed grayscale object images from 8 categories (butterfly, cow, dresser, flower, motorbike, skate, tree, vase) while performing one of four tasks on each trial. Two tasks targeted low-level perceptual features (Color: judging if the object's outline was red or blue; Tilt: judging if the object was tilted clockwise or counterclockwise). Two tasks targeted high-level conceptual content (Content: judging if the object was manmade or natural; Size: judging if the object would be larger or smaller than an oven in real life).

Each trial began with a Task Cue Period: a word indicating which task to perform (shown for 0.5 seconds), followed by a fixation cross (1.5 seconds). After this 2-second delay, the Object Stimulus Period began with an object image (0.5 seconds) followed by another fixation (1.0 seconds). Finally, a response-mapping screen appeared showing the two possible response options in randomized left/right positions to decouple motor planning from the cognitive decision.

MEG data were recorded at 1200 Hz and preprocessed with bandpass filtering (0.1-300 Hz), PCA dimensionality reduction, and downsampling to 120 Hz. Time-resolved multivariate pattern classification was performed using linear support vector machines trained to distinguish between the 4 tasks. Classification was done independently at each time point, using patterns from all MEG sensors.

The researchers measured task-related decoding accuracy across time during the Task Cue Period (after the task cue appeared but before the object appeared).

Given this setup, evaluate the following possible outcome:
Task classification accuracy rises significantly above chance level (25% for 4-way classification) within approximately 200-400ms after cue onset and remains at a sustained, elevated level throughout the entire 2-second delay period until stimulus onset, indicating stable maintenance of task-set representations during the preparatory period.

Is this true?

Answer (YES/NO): NO